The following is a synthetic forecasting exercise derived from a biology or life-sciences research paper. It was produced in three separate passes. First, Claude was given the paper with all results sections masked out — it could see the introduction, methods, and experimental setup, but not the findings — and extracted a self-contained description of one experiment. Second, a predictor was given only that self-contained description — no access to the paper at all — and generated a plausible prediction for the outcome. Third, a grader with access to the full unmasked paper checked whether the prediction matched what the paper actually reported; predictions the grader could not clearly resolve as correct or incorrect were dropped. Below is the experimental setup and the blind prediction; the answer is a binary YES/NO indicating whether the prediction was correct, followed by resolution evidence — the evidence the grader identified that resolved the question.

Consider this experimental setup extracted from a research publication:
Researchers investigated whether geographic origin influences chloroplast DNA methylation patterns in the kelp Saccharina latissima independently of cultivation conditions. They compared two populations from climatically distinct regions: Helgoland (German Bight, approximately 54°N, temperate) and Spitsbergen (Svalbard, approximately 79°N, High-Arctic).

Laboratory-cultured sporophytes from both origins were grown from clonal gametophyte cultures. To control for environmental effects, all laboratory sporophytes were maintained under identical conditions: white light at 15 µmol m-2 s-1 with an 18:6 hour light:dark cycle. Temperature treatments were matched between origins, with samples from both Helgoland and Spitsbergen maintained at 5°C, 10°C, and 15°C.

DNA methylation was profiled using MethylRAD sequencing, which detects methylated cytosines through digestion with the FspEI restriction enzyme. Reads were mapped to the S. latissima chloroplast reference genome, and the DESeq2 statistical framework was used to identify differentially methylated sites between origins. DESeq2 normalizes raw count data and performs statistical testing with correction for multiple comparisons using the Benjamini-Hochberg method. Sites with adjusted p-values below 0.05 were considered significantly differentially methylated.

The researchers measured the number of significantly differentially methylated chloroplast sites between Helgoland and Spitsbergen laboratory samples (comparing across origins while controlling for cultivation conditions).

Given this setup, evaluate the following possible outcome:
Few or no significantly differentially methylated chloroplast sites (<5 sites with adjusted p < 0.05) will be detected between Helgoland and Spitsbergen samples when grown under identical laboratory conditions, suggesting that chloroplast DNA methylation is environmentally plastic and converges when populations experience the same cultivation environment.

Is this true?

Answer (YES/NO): NO